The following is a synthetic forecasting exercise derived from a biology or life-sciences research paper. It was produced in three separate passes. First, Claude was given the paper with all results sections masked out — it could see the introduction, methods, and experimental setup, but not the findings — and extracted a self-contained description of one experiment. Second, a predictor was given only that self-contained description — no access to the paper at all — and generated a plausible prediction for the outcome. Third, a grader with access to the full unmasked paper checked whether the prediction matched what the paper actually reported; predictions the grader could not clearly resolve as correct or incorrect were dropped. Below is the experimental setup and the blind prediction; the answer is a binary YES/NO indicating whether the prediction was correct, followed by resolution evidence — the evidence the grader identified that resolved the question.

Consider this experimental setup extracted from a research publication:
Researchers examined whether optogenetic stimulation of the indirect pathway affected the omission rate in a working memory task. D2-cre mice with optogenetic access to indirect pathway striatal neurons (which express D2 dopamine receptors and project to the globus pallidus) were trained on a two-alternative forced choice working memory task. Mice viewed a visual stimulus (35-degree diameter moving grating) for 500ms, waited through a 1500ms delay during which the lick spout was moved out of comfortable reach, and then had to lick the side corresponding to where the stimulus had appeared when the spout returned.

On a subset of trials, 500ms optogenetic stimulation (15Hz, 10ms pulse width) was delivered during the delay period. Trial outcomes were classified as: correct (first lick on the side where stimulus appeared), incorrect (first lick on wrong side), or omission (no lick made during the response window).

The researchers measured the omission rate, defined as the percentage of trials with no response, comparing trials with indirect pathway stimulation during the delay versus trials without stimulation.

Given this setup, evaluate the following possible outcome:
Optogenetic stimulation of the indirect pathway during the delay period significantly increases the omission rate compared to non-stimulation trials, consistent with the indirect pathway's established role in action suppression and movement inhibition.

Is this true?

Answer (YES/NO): NO